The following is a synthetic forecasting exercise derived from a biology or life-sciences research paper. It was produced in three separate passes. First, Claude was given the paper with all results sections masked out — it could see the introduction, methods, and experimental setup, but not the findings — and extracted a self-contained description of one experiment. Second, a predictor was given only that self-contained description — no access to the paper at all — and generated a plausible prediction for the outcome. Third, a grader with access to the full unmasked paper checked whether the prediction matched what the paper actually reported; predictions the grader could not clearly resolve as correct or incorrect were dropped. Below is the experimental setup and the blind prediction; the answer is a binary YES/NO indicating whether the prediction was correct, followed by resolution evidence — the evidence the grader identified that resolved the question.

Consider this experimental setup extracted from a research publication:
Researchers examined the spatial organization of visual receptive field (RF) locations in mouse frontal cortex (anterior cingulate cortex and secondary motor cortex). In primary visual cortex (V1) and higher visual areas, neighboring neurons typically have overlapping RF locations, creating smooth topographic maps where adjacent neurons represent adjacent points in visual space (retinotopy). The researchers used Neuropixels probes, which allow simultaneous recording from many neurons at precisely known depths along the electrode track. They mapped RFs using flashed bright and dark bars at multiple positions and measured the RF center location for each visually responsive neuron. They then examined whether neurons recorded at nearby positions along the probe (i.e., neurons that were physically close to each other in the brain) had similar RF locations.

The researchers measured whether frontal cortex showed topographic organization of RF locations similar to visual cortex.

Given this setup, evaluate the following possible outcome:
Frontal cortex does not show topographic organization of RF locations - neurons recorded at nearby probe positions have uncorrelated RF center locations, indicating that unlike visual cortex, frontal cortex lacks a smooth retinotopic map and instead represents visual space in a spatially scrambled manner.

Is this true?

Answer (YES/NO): YES